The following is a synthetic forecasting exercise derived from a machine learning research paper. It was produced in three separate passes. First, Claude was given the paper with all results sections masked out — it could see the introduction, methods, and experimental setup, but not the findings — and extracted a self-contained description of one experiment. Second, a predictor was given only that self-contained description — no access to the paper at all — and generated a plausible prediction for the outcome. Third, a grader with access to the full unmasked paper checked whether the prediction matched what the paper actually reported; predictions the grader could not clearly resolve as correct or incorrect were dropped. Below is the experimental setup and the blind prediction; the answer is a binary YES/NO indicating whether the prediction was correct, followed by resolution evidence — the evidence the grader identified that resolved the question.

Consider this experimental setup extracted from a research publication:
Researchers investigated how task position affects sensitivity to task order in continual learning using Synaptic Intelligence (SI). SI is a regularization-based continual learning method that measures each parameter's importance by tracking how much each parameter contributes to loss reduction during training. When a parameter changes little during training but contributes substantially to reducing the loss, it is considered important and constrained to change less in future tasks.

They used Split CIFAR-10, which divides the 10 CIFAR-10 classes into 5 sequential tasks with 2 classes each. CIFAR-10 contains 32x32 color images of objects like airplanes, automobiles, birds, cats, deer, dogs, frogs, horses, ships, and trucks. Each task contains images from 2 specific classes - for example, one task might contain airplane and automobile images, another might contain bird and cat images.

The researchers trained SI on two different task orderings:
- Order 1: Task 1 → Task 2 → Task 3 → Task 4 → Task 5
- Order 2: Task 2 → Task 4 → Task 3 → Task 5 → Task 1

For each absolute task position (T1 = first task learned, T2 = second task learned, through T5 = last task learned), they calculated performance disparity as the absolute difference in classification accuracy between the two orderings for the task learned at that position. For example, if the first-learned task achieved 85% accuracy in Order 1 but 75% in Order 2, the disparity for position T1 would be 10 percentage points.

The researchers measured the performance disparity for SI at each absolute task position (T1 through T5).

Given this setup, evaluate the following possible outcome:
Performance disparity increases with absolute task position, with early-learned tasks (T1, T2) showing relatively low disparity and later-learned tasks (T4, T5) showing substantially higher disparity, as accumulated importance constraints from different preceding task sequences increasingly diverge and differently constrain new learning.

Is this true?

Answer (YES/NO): NO